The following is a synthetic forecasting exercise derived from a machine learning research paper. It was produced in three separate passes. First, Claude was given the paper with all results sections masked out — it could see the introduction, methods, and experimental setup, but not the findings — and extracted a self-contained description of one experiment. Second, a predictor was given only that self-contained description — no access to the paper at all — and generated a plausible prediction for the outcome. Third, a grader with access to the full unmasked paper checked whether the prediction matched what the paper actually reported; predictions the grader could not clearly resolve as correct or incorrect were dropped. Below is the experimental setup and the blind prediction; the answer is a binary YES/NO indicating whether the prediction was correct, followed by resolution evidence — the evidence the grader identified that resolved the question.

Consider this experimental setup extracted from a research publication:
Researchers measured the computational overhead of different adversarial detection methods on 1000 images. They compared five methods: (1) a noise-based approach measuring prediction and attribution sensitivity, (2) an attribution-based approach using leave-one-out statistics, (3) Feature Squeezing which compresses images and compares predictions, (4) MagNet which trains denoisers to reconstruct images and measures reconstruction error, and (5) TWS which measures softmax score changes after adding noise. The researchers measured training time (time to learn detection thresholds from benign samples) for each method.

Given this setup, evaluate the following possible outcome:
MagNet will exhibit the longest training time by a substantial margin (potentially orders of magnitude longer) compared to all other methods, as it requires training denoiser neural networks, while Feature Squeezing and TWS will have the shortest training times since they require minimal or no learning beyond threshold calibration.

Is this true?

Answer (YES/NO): YES